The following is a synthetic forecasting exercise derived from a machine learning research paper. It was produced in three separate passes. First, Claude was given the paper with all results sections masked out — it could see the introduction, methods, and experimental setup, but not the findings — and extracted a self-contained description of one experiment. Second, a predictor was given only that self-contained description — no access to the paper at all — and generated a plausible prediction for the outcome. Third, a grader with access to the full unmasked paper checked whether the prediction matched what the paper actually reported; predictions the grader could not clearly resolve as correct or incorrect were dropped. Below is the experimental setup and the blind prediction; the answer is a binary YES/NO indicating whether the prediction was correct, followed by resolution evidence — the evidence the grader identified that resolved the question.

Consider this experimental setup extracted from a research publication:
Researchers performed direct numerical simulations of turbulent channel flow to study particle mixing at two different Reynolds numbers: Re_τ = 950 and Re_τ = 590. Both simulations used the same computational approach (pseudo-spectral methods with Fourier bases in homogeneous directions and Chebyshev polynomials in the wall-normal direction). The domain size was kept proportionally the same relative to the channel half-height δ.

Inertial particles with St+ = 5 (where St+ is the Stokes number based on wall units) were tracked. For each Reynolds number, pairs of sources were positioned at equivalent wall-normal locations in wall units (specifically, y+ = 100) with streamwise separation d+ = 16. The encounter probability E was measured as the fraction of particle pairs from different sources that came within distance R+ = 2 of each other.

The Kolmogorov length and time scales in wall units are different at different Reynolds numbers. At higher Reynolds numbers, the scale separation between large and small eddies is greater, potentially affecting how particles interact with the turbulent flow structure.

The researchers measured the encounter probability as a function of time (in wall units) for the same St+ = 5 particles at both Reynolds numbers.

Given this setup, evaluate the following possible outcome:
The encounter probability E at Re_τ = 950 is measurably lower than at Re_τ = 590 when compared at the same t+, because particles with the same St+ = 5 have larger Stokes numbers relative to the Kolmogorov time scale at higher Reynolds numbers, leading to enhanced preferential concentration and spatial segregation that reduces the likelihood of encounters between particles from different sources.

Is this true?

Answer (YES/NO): NO